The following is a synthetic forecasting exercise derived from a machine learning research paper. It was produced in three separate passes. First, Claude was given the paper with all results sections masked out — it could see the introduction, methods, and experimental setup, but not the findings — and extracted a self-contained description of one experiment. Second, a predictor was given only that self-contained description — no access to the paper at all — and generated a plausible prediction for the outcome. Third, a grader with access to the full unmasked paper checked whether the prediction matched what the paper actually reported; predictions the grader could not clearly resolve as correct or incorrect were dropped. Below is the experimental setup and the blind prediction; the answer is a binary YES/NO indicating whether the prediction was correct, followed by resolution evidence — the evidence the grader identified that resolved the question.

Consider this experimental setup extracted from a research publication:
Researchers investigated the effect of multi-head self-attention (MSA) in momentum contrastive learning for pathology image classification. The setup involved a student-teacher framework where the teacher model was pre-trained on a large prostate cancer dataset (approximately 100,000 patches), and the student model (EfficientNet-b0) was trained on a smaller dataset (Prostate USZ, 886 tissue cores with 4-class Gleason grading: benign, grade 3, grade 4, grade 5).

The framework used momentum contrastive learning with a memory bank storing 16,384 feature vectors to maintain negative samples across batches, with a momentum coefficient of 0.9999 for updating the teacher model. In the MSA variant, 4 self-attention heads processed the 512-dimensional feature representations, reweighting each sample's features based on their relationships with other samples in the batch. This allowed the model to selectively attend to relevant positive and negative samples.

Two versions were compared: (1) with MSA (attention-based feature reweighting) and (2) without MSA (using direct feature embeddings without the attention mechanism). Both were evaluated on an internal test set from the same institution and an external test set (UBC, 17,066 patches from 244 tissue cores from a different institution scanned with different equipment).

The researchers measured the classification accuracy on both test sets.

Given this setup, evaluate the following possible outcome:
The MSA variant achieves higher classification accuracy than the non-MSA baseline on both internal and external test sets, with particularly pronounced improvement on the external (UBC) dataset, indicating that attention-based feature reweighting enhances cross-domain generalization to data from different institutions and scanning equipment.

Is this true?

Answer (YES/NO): NO